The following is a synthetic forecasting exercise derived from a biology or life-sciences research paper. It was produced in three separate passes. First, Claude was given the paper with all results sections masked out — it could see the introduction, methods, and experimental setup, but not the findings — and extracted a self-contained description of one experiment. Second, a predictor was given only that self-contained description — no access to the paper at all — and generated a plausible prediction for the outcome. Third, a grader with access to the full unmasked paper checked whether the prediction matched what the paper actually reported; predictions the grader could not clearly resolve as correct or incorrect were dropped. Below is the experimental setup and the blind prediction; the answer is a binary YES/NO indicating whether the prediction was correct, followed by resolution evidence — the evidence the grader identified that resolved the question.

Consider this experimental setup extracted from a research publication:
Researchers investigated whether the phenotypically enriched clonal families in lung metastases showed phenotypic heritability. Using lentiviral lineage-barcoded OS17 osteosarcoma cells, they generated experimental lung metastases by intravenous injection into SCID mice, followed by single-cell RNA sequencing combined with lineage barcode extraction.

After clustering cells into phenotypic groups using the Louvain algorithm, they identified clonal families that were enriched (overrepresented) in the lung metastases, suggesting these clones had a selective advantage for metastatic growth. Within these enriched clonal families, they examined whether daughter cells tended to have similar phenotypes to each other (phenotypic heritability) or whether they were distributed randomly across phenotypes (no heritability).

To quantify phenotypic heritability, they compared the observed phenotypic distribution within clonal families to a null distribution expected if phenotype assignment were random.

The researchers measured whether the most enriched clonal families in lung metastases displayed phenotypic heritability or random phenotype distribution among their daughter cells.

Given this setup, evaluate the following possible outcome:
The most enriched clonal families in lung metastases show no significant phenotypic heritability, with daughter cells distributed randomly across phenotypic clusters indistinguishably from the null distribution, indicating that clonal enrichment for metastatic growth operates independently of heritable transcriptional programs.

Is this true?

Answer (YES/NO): NO